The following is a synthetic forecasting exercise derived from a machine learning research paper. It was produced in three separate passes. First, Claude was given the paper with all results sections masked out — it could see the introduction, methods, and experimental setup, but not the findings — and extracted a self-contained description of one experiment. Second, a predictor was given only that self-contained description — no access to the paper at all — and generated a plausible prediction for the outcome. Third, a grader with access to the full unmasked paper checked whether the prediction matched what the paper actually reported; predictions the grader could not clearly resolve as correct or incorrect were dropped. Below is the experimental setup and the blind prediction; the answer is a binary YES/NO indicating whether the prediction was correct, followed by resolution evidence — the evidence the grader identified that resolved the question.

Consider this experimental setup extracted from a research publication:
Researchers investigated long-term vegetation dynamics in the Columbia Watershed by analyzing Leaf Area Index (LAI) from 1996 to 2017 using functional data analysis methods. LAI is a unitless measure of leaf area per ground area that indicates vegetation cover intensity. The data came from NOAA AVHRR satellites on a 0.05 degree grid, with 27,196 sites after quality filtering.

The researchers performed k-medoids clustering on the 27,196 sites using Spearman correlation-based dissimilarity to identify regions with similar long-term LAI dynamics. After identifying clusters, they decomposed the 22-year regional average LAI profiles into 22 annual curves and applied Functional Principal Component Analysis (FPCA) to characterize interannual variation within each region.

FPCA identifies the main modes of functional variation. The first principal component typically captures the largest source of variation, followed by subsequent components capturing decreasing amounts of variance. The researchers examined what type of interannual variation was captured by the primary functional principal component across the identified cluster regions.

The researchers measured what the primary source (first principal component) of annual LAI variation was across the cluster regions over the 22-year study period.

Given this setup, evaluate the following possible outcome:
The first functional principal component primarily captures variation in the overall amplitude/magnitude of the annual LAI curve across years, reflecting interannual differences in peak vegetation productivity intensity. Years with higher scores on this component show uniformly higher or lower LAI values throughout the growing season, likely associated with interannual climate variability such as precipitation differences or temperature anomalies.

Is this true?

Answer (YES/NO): NO